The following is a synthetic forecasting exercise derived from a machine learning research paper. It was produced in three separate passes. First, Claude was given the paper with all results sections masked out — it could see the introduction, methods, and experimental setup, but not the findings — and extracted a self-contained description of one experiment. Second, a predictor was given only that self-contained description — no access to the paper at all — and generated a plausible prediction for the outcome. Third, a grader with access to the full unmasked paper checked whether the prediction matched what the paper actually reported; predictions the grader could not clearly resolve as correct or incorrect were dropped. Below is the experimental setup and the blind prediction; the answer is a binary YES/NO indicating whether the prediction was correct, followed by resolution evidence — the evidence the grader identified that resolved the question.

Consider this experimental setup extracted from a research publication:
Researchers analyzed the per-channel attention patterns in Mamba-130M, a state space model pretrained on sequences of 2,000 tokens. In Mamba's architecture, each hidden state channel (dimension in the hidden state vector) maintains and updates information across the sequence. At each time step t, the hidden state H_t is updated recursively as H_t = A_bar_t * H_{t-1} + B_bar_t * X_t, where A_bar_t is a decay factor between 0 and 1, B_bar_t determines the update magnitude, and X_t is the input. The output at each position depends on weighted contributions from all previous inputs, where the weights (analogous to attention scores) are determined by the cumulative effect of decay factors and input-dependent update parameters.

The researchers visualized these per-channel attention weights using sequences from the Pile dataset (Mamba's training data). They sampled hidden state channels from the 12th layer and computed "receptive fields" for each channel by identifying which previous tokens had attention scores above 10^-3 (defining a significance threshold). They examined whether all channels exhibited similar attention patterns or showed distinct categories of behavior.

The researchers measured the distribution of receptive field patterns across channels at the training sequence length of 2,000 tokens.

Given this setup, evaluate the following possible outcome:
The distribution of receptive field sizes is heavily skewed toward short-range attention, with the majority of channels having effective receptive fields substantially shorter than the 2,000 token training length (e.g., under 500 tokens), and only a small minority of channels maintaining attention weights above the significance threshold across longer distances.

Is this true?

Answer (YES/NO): NO